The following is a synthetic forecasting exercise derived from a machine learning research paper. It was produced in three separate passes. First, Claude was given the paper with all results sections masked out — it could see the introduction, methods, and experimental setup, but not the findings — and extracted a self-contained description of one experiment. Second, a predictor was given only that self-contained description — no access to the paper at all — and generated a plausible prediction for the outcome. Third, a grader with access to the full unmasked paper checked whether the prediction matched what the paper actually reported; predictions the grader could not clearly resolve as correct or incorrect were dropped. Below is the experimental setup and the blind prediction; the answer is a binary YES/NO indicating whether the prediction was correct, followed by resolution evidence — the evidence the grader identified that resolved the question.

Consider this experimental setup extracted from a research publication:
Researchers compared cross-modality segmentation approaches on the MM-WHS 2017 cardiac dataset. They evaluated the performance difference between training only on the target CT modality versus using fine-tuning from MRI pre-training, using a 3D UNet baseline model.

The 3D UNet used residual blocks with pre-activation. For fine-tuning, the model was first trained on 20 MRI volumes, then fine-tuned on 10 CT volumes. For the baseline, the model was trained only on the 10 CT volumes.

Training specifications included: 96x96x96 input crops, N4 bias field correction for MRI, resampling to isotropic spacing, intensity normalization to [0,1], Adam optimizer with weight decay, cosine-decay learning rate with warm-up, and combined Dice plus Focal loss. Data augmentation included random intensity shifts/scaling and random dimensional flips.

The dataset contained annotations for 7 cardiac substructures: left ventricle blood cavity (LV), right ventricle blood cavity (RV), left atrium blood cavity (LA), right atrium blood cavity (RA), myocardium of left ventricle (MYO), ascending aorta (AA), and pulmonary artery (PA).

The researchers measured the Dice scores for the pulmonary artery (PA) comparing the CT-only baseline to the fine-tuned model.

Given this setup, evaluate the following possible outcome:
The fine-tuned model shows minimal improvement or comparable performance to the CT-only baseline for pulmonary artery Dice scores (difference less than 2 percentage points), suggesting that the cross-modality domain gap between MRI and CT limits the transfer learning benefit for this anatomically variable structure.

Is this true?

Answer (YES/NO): YES